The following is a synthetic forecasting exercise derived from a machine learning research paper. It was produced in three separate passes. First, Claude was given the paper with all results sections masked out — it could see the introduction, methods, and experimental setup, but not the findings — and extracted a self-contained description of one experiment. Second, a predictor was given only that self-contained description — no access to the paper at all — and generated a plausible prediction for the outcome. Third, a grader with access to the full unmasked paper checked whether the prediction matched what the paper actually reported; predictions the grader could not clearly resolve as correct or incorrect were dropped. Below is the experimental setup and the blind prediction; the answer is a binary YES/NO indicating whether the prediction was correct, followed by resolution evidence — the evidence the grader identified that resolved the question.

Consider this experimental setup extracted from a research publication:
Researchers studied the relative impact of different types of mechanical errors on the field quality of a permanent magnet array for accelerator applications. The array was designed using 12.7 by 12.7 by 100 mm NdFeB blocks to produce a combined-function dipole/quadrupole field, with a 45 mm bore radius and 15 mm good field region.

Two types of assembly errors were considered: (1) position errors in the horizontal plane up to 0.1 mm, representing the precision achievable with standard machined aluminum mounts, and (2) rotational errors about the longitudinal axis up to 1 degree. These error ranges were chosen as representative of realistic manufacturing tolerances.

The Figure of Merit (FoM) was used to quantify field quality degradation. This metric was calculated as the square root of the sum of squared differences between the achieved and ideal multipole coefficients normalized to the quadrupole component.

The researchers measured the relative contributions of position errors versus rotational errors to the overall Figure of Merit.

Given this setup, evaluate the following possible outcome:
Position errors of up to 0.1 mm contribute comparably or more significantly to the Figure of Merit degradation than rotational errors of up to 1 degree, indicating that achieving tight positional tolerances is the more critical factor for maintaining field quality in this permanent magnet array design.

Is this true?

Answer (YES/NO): NO